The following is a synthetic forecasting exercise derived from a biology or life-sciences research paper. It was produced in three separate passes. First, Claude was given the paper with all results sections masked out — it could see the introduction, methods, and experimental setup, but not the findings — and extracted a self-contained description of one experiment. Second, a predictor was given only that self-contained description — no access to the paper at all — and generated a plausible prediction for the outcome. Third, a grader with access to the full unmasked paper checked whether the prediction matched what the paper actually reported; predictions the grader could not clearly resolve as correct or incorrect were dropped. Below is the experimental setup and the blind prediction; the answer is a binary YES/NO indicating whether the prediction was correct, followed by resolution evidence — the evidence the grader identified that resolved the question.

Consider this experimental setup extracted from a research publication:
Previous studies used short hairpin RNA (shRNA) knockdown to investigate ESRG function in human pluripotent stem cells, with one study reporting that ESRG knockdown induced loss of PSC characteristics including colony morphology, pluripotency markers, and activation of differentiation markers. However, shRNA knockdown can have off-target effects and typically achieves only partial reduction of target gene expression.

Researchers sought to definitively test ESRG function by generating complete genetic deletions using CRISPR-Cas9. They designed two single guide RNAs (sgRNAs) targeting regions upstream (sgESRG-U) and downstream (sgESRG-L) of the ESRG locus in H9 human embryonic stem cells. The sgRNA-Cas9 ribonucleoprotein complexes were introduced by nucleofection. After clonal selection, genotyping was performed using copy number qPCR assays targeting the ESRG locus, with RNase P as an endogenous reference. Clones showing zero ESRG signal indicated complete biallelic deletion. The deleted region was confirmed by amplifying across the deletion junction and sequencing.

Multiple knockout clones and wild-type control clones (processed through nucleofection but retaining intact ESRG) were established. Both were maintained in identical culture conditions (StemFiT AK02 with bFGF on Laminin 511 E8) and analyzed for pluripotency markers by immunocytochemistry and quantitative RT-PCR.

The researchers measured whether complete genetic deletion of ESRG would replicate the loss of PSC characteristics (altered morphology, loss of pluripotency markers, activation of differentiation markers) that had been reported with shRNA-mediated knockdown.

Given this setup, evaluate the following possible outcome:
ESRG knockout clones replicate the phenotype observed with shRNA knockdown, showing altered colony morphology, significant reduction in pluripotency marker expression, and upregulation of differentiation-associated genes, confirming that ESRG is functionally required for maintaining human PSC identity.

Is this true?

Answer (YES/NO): NO